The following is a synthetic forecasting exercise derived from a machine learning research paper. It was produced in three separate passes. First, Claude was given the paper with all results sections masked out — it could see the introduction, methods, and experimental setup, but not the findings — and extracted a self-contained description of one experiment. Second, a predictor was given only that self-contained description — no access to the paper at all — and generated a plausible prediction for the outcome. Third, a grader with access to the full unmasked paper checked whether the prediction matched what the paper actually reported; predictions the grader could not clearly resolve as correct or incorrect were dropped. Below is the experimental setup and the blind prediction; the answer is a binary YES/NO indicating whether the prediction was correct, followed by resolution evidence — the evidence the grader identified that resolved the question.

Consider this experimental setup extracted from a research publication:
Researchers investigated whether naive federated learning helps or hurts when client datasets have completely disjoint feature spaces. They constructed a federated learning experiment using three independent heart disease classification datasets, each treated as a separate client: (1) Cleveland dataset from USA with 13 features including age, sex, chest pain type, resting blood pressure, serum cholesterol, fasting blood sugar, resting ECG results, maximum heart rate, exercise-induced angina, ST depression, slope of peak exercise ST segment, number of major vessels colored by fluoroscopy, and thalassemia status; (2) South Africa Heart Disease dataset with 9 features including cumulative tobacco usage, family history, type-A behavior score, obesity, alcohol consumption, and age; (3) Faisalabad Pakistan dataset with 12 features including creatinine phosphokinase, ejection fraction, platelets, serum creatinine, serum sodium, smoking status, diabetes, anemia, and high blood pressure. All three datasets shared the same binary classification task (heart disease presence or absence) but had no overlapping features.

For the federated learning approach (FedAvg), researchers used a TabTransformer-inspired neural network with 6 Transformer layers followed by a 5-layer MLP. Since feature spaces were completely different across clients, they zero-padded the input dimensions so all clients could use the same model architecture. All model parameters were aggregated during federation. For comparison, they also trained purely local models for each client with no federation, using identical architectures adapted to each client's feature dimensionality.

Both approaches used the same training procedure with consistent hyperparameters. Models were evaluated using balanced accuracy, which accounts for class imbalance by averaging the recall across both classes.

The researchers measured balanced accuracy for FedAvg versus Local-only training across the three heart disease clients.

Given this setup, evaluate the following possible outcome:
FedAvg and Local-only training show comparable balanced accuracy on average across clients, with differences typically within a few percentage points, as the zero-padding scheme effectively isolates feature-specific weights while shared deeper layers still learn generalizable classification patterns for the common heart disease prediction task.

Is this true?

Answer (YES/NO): NO